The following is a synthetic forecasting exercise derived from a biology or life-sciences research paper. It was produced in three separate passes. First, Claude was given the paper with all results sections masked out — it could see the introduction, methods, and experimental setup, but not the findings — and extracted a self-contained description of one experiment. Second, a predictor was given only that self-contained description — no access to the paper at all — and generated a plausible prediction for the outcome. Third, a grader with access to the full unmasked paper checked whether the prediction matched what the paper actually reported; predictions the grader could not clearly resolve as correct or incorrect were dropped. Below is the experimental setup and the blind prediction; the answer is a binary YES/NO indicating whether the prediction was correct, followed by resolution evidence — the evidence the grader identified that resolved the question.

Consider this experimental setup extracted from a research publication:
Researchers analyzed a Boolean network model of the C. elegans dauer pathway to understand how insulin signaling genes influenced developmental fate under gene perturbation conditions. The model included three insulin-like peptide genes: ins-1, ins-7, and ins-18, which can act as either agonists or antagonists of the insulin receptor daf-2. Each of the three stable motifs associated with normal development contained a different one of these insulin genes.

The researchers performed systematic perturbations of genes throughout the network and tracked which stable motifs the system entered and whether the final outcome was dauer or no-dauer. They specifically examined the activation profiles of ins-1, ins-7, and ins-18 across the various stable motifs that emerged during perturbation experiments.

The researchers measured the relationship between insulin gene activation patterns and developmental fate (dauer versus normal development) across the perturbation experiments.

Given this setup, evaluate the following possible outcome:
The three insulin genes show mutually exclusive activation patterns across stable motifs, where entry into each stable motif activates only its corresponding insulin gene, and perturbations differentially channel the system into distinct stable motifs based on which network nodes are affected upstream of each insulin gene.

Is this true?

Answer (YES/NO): NO